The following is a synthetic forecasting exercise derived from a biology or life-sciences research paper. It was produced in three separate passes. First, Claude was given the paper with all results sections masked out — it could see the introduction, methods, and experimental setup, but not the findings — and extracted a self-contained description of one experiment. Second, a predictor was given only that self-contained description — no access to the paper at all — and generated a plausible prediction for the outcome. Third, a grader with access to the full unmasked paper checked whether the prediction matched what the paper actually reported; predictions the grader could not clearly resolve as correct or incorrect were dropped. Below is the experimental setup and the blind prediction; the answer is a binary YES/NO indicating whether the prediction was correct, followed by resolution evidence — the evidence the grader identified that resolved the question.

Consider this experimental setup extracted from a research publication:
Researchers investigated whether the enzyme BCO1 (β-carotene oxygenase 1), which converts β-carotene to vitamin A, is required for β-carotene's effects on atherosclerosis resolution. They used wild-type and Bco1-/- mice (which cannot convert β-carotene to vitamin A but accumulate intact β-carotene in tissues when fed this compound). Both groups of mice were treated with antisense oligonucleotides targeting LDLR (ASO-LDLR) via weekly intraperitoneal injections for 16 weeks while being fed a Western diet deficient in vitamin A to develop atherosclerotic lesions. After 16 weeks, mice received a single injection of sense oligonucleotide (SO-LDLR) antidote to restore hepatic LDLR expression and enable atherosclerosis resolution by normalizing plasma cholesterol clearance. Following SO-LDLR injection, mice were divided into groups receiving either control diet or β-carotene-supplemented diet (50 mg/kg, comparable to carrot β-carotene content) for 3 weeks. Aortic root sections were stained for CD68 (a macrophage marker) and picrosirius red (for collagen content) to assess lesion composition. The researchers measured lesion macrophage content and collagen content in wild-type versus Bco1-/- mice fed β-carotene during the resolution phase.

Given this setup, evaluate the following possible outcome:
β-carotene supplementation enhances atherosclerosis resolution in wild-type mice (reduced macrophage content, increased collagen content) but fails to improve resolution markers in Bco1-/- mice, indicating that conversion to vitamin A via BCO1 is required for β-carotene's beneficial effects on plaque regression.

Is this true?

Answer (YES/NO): YES